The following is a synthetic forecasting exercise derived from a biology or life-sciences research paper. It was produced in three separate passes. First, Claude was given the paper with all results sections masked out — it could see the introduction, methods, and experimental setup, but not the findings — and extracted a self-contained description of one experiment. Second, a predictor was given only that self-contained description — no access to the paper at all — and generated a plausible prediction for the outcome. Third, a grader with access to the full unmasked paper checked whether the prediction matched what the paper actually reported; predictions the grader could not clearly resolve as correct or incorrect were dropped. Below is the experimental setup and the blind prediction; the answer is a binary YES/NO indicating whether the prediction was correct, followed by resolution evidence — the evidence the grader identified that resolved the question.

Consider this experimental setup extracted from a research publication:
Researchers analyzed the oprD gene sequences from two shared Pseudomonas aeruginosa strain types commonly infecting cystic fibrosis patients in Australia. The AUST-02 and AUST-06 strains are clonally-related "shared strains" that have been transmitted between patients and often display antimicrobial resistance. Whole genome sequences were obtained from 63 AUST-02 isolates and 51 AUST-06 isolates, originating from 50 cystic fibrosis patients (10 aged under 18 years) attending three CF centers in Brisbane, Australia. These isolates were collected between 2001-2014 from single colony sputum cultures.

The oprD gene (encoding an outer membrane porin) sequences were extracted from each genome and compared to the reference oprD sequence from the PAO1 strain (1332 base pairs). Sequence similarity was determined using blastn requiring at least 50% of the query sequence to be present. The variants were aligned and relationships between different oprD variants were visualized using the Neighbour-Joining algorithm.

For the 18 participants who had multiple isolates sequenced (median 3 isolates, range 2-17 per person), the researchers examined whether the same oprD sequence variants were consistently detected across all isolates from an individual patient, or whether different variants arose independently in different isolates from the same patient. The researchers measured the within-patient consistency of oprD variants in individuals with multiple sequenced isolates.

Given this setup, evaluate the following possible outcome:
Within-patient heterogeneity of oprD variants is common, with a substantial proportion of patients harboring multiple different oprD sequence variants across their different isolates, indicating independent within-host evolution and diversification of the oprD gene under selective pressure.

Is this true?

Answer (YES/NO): NO